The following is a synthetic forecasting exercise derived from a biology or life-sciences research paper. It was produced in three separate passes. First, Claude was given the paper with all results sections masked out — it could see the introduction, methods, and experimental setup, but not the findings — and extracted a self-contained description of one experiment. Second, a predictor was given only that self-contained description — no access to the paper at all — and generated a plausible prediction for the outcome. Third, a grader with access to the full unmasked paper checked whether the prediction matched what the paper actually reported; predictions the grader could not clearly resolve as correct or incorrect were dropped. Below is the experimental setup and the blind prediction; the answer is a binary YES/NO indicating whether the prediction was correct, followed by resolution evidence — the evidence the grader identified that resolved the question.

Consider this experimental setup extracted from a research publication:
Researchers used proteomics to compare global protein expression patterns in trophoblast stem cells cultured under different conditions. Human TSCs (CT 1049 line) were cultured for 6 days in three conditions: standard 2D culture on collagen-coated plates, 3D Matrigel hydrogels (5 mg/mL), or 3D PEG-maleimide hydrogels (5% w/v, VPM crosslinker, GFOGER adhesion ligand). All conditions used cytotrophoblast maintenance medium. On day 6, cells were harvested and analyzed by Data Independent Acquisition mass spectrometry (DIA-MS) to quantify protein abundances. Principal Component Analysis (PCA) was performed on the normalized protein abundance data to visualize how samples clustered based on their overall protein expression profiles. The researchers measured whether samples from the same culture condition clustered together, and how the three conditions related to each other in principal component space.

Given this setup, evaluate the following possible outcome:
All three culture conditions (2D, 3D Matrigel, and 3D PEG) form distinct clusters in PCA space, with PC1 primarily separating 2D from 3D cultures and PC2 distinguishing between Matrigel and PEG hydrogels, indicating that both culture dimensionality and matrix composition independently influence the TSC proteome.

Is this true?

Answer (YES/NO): NO